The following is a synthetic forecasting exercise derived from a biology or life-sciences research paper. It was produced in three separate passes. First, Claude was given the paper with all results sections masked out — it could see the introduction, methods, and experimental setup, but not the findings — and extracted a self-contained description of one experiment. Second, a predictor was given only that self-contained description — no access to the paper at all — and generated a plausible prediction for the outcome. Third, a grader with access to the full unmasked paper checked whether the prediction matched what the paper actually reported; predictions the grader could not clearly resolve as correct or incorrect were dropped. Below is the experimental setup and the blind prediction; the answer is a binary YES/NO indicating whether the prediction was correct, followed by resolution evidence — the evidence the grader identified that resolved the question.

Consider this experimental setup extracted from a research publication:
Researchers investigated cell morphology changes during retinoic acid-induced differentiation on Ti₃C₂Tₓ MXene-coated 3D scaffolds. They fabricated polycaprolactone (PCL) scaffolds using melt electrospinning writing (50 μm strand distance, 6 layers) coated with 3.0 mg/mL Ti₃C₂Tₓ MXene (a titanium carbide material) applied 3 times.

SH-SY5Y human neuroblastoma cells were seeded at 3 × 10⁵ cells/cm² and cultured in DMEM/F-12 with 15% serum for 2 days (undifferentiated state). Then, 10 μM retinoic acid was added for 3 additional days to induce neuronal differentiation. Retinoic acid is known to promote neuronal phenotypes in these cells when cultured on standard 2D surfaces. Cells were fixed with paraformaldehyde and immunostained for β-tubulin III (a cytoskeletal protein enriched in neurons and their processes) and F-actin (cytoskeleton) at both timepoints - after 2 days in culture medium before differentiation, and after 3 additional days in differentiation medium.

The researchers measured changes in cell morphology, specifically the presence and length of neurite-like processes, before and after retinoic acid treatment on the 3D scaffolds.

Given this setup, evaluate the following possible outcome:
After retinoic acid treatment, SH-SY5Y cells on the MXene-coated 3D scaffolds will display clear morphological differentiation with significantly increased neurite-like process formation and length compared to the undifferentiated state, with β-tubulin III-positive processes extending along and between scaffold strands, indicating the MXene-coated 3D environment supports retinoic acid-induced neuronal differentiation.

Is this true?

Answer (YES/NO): YES